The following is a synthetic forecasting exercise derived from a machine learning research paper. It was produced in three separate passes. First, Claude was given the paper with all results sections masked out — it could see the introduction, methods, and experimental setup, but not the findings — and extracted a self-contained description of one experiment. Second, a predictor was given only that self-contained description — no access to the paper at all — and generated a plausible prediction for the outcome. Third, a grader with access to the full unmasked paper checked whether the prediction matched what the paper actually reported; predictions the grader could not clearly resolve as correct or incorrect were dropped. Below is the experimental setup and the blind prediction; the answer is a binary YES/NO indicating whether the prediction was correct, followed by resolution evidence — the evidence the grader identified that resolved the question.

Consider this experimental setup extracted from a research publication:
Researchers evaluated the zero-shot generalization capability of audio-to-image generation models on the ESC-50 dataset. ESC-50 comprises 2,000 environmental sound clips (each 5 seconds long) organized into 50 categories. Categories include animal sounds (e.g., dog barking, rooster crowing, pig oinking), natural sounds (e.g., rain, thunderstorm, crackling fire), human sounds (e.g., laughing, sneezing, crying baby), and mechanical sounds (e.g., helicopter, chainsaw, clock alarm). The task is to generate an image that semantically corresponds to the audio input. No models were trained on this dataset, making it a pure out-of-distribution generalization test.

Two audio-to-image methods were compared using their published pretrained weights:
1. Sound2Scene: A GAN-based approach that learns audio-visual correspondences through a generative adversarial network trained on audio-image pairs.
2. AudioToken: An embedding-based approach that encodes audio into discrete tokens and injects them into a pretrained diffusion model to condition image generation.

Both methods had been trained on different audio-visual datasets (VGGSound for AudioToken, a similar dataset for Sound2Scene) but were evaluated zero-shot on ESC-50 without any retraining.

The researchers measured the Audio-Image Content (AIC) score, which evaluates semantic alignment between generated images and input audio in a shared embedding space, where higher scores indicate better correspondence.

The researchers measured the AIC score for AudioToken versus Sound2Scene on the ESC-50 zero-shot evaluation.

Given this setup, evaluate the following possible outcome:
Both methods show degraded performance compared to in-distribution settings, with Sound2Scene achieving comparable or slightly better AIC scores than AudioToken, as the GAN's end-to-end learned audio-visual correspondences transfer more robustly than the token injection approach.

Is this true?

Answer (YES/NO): NO